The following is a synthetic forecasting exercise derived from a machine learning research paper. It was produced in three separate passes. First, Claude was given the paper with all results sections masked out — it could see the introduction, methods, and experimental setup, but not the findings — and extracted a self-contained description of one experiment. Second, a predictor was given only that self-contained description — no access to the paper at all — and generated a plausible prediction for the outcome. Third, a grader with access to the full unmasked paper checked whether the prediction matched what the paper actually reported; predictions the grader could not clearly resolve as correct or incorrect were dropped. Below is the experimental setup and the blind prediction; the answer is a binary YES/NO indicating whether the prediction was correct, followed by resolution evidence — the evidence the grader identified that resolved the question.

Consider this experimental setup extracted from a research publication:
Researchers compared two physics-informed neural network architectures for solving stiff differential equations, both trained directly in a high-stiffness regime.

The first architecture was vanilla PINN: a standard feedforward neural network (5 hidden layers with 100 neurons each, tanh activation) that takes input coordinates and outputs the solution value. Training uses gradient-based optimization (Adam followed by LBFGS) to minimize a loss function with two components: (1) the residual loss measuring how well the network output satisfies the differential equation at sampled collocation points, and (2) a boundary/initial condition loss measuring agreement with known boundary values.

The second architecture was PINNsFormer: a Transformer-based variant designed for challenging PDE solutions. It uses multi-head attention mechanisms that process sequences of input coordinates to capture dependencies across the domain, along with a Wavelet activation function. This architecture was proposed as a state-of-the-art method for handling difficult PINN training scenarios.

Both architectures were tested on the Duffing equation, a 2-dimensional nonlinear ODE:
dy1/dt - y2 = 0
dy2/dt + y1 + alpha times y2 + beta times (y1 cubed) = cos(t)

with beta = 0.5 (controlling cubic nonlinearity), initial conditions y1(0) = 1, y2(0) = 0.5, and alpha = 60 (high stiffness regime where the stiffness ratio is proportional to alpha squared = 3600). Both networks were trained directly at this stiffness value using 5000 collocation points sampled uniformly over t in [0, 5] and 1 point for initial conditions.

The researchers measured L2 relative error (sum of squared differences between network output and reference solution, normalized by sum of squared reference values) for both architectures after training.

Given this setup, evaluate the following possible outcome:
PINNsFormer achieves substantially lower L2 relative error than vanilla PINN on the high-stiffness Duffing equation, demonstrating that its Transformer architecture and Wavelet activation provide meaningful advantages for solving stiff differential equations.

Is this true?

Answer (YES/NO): NO